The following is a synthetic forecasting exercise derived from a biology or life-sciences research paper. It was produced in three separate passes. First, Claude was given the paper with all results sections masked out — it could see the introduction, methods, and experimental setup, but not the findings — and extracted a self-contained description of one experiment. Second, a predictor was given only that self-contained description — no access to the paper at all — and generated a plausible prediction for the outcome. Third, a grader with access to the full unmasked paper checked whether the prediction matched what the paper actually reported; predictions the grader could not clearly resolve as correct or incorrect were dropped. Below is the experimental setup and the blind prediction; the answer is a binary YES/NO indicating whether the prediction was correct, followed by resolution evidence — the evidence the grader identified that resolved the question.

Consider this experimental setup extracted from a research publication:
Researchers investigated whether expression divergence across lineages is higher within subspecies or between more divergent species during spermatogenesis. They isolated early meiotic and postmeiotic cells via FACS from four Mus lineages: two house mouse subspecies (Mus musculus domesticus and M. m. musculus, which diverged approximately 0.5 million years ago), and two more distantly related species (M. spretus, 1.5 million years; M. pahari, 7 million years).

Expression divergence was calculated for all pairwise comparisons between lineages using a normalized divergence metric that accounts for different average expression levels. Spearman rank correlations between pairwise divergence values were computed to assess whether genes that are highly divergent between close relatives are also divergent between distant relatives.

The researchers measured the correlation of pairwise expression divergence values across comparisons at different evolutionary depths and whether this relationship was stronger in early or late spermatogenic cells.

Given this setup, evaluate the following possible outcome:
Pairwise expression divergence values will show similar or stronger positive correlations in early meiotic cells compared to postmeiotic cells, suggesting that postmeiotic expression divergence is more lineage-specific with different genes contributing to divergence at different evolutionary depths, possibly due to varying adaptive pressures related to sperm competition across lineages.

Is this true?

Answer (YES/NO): NO